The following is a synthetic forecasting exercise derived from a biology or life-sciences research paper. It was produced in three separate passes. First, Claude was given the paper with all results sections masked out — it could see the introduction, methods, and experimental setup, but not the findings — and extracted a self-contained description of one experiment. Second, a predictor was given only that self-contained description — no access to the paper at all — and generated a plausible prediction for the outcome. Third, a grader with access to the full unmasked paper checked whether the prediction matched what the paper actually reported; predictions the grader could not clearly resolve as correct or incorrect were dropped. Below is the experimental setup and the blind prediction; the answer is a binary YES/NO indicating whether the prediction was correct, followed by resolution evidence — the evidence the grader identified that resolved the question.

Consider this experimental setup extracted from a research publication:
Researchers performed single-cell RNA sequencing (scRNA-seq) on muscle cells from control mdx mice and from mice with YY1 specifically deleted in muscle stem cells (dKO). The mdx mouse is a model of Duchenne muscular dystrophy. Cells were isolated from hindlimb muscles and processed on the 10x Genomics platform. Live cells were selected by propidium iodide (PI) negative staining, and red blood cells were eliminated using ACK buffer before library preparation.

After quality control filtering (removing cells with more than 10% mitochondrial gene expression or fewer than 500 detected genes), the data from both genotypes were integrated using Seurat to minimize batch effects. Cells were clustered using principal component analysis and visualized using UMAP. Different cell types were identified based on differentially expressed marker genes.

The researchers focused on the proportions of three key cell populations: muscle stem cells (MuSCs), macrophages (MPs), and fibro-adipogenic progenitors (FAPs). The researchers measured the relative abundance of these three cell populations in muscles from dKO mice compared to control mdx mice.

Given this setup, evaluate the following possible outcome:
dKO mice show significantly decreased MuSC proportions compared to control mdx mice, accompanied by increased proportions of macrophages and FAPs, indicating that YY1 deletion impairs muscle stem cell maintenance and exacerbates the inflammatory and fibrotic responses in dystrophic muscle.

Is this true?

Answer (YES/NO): NO